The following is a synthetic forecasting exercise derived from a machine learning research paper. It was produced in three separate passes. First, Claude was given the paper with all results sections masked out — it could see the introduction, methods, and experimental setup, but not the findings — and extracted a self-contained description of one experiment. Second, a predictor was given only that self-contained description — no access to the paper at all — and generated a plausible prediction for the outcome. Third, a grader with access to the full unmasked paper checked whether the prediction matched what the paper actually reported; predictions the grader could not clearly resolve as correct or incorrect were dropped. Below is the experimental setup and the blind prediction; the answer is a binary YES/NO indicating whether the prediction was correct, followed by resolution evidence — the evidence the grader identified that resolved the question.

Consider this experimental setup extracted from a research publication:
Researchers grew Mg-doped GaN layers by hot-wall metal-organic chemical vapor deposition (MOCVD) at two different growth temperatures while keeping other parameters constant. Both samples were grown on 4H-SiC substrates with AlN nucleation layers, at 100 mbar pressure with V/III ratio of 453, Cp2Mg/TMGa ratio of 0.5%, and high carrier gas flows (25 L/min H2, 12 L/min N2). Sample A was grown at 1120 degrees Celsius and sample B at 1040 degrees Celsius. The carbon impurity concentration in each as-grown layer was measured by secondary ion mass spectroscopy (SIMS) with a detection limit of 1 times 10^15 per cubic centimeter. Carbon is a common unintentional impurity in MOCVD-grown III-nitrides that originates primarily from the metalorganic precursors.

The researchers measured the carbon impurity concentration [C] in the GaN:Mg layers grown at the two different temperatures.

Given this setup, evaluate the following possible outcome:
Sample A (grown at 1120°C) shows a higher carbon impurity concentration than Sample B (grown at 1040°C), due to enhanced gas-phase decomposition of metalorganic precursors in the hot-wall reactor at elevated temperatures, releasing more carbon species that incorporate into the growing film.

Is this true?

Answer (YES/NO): NO